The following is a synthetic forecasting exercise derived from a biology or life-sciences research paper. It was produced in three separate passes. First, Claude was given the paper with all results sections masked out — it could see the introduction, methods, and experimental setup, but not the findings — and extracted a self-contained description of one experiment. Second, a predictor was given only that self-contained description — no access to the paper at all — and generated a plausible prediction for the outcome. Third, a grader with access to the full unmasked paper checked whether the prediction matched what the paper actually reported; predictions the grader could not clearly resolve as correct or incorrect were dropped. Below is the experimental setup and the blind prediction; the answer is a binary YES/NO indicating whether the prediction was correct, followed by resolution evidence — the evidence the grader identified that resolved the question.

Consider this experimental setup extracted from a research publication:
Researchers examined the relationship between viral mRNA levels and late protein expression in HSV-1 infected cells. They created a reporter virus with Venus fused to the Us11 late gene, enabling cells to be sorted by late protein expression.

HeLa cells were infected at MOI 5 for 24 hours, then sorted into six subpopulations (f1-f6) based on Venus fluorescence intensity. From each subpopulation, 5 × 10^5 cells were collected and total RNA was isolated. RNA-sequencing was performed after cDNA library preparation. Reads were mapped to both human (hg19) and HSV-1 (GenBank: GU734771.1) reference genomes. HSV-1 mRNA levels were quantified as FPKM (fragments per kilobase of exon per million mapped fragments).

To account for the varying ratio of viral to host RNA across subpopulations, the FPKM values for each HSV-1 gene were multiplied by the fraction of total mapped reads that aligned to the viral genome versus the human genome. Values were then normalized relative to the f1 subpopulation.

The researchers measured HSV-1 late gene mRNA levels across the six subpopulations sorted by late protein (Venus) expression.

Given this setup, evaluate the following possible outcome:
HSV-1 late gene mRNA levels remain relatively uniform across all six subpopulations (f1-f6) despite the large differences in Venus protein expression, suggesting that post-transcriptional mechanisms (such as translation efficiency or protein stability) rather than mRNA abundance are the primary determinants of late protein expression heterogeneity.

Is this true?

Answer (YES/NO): NO